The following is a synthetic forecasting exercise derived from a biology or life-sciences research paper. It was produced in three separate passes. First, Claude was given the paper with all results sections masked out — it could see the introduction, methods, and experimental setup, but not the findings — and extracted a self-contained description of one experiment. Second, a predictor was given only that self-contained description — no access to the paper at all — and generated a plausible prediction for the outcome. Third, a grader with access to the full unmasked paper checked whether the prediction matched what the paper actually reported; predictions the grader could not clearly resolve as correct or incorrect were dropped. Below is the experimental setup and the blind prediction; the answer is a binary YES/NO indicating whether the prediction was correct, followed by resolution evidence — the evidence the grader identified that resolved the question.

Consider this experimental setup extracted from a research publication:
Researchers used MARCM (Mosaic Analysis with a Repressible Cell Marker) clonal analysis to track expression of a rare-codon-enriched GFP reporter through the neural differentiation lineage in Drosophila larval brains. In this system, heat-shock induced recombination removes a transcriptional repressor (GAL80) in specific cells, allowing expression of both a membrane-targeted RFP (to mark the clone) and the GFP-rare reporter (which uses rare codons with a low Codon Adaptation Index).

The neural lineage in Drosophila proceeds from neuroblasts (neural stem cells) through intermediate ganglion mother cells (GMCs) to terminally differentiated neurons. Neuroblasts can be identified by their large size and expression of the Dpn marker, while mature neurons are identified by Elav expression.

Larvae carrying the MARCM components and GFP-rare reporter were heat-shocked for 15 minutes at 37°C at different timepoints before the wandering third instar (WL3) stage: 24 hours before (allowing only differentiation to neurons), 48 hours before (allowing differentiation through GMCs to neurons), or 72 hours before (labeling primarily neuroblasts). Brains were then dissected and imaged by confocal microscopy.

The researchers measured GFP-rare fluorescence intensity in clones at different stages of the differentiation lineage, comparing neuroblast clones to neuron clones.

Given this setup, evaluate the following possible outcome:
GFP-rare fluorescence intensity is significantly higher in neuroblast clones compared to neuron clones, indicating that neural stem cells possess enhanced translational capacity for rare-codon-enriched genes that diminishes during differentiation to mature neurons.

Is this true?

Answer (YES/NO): NO